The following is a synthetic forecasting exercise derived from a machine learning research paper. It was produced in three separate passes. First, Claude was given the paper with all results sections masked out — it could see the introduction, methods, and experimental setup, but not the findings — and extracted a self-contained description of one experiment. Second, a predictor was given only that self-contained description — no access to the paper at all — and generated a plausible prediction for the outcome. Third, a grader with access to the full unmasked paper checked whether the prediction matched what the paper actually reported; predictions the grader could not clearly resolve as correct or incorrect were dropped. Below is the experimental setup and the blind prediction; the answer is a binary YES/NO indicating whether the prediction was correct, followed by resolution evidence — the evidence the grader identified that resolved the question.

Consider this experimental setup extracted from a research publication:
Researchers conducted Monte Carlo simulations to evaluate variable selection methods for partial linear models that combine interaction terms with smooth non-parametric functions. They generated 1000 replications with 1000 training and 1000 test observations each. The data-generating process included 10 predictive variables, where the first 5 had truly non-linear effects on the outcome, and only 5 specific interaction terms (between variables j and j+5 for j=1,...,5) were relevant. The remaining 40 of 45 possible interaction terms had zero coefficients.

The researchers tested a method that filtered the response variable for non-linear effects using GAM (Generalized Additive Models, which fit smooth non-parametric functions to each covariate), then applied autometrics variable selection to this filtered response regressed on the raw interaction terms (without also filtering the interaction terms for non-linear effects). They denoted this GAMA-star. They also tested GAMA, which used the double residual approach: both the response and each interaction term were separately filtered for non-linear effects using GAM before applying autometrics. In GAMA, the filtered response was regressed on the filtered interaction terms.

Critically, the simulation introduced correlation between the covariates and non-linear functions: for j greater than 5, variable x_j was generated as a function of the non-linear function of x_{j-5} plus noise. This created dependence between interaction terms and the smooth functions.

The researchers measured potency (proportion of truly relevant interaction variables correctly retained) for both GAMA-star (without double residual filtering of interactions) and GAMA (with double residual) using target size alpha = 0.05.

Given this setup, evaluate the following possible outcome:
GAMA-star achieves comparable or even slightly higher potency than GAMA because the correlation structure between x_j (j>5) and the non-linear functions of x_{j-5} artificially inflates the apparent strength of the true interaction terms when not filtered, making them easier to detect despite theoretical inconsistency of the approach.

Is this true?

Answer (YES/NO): NO